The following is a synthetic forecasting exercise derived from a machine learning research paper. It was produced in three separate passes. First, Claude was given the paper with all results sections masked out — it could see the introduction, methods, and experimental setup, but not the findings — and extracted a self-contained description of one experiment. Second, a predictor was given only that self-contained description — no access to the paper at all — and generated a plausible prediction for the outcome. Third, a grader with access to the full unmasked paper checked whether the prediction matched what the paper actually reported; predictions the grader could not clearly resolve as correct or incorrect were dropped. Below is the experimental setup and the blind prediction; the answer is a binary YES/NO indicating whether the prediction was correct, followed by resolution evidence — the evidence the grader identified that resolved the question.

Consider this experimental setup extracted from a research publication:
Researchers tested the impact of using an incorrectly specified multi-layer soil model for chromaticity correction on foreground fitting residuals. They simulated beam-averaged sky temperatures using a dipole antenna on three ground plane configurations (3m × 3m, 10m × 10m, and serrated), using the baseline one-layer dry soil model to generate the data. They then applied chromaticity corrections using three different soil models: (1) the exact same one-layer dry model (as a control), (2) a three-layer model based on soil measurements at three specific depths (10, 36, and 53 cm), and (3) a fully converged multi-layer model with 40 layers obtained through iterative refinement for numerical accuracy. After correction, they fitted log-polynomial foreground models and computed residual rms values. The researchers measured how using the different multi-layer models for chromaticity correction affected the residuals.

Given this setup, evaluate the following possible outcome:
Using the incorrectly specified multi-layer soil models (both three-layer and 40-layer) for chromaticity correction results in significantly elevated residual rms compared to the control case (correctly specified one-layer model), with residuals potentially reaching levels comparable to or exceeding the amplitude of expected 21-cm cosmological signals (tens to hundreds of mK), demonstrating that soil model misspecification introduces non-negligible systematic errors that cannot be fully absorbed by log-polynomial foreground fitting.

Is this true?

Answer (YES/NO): NO